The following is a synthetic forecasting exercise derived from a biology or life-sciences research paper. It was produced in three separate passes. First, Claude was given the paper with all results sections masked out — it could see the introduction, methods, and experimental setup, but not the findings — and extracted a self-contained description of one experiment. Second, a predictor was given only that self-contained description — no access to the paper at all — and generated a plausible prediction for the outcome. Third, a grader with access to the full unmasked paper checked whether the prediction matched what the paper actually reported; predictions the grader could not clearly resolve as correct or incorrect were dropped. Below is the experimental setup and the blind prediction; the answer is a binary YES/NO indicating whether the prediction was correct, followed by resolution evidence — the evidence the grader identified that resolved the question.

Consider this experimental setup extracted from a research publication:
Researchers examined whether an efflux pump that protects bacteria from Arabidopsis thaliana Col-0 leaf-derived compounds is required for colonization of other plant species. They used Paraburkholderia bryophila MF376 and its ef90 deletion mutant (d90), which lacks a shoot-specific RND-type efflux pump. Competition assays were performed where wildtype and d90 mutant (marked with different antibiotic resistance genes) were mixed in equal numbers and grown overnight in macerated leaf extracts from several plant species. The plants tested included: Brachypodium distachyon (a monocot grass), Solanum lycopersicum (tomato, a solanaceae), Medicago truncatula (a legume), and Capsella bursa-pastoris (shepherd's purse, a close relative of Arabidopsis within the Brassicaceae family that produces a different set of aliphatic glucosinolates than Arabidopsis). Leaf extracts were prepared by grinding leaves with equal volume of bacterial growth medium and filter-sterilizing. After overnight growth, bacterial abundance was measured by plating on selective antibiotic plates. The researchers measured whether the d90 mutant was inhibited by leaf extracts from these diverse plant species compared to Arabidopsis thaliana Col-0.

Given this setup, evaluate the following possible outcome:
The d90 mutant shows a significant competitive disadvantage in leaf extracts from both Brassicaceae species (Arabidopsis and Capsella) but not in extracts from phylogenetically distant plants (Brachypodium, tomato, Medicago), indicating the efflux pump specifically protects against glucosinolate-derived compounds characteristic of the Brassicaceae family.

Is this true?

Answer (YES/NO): NO